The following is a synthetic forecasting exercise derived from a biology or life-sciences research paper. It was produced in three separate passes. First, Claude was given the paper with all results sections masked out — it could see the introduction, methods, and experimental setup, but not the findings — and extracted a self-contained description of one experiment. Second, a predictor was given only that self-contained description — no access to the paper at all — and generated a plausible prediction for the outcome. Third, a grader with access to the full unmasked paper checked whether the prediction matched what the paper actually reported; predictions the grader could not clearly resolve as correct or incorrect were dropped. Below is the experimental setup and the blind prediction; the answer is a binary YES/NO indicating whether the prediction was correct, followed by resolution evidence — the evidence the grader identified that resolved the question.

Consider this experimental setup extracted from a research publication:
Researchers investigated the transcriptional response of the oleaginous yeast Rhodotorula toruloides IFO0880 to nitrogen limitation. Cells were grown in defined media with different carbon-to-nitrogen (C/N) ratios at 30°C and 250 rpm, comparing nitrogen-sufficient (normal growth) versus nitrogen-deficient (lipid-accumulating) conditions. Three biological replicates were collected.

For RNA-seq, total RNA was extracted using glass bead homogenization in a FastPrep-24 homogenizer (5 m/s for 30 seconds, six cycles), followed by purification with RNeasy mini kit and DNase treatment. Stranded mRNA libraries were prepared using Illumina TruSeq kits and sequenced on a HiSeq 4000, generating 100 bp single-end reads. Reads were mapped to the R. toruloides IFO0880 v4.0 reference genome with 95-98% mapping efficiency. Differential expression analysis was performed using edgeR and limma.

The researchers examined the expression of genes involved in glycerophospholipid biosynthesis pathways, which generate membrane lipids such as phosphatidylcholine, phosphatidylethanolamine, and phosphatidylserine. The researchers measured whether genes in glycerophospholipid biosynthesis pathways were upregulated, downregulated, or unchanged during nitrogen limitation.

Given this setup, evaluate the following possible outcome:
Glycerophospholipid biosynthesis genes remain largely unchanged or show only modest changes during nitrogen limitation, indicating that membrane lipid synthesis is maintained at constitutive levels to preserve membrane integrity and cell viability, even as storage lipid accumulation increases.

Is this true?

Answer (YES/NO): NO